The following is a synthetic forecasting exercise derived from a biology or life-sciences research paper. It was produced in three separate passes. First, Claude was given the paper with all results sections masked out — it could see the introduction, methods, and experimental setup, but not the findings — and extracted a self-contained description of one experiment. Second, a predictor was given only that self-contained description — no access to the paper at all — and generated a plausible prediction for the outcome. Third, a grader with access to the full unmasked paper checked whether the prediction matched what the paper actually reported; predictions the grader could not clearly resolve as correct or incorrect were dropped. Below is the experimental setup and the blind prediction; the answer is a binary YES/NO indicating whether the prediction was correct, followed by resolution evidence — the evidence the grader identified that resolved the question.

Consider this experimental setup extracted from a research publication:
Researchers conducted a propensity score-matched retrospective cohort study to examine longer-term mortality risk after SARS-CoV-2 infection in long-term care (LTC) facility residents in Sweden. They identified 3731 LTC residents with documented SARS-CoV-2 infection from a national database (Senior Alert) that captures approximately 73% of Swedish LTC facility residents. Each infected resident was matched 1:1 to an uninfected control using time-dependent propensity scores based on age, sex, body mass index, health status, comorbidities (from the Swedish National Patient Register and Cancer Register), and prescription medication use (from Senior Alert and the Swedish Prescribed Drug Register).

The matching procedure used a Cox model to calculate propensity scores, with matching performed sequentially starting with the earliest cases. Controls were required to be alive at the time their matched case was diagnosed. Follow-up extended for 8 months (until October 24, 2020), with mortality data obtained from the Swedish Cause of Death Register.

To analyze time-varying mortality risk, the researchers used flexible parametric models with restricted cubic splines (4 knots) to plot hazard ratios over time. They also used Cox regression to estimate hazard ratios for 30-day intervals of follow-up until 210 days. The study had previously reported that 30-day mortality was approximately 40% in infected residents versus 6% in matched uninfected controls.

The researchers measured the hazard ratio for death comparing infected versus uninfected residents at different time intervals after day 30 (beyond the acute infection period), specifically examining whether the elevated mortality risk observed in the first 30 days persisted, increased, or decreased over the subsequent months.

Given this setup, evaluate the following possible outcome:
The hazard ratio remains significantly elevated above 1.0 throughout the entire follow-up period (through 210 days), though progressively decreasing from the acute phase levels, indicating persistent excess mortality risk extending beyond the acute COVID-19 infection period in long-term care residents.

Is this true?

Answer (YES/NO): NO